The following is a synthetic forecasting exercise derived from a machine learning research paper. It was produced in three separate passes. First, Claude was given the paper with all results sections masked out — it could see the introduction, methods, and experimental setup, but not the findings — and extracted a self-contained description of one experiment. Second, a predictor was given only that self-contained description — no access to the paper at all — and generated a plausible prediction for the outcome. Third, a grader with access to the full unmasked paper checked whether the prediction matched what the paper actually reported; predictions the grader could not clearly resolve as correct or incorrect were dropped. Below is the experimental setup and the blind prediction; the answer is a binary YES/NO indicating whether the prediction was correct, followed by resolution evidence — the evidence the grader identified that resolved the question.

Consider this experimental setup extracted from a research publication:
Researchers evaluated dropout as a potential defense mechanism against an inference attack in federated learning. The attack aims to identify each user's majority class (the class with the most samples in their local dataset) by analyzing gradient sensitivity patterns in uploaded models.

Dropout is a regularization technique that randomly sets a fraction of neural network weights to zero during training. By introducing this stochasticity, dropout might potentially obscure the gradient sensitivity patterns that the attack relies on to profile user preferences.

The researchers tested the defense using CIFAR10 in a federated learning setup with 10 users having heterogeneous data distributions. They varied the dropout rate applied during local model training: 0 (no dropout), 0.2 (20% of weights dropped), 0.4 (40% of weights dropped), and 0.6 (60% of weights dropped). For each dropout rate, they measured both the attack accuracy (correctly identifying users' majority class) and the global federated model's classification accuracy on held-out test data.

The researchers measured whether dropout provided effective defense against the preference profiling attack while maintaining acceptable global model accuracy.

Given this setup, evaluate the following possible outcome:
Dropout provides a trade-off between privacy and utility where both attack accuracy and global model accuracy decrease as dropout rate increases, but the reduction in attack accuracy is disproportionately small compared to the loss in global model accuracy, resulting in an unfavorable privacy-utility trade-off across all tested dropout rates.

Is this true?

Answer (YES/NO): NO